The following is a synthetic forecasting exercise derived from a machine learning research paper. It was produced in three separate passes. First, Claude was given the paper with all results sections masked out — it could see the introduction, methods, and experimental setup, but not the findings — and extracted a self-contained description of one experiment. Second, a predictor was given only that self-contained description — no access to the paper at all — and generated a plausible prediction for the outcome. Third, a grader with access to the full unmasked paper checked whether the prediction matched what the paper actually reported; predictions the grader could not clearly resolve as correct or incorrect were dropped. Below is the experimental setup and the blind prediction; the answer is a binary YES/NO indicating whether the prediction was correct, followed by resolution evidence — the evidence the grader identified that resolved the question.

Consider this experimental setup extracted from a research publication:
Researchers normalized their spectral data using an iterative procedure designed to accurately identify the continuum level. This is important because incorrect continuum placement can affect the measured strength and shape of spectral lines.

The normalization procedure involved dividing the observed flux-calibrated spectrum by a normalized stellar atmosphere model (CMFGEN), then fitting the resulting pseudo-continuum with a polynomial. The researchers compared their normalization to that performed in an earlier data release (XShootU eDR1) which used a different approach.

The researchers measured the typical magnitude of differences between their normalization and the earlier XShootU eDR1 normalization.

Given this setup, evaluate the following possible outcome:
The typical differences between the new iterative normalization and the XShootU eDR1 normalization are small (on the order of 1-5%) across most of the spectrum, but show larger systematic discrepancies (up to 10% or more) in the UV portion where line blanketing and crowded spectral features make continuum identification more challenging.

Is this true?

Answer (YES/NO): NO